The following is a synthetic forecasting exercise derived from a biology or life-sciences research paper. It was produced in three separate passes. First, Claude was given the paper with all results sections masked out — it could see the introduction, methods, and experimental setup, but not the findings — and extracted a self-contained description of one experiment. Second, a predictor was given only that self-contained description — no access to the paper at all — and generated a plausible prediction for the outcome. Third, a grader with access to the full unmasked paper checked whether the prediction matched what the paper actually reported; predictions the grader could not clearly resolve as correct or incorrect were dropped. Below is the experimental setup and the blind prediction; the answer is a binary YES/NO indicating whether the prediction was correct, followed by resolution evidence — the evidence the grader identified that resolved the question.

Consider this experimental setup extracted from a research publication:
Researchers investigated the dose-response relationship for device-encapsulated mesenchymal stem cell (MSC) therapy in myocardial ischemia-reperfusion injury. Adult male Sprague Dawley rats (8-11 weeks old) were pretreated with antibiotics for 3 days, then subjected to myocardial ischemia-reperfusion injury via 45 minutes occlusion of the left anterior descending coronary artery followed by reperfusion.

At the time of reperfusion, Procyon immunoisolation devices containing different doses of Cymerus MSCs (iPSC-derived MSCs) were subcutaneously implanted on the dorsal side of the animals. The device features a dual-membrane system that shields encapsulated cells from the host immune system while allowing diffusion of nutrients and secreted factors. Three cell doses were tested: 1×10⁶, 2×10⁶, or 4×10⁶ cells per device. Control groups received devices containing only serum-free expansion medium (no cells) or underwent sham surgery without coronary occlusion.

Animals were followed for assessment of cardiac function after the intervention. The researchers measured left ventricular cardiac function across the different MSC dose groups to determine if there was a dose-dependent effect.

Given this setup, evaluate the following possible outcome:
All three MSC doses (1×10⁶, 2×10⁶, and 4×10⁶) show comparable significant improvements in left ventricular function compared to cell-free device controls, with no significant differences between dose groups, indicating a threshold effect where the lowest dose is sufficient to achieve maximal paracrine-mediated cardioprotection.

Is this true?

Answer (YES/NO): NO